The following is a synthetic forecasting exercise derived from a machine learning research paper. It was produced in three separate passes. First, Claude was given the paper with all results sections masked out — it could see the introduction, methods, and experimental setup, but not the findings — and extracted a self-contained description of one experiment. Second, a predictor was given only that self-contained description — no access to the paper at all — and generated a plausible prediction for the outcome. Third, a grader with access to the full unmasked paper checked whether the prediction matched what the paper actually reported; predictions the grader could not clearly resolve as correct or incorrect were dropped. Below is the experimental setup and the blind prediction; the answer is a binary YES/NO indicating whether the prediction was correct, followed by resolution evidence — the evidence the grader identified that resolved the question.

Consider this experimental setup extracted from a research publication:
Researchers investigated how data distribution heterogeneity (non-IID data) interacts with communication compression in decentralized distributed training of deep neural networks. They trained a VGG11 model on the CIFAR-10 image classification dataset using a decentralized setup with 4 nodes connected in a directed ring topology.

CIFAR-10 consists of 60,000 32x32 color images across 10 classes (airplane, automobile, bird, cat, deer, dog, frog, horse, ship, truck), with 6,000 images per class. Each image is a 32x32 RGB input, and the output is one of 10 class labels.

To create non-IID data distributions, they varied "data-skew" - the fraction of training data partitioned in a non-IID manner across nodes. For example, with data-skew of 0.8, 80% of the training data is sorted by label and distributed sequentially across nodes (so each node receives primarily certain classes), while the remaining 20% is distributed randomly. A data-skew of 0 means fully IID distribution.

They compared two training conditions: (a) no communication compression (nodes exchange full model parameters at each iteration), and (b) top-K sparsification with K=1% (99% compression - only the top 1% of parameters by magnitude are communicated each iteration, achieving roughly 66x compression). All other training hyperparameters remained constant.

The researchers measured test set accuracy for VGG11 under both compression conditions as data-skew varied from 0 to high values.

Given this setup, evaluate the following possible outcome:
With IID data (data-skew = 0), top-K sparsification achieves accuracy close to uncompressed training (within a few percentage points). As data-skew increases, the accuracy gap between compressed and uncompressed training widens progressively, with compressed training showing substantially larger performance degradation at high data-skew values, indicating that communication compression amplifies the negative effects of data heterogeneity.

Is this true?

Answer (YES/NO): YES